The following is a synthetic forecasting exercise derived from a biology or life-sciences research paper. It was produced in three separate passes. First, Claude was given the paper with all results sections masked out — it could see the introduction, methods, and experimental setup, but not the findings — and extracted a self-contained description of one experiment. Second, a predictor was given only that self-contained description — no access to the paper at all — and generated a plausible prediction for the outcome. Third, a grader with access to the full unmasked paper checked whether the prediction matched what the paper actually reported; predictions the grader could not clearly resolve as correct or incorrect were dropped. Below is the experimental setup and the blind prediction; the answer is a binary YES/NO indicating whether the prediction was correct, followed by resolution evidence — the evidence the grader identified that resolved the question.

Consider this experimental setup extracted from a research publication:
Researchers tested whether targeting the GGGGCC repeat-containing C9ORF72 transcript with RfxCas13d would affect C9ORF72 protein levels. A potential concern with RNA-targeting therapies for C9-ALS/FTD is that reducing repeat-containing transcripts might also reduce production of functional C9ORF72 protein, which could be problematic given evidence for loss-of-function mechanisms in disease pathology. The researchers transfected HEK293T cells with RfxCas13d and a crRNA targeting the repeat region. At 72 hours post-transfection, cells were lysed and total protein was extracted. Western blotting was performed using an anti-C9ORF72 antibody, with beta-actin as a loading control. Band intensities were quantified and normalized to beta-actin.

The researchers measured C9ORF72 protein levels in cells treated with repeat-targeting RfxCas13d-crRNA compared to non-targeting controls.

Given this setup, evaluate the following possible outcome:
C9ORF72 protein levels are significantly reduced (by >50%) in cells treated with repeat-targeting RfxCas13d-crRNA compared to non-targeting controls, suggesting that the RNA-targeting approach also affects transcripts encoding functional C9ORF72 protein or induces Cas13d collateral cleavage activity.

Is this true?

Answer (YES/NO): NO